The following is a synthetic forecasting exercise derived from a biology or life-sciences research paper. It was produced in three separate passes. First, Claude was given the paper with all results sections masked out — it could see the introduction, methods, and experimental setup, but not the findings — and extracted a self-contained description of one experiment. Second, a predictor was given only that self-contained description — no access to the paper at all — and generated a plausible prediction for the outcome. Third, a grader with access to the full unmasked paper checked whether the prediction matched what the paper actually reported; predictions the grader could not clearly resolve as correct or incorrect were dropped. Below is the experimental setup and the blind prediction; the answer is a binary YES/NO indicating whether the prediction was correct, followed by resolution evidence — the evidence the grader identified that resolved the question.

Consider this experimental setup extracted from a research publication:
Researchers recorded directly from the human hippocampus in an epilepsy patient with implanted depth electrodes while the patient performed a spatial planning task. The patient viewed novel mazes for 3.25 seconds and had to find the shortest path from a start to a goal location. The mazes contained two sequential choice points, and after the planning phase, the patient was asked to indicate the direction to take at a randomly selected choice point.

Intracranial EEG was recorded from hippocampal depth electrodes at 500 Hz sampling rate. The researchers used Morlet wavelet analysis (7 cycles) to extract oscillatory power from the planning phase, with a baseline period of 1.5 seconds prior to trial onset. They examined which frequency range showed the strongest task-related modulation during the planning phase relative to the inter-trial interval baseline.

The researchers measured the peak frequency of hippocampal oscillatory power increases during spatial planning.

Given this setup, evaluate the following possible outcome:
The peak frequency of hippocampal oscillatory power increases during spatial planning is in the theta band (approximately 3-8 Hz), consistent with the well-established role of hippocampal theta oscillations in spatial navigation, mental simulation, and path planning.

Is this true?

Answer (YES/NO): YES